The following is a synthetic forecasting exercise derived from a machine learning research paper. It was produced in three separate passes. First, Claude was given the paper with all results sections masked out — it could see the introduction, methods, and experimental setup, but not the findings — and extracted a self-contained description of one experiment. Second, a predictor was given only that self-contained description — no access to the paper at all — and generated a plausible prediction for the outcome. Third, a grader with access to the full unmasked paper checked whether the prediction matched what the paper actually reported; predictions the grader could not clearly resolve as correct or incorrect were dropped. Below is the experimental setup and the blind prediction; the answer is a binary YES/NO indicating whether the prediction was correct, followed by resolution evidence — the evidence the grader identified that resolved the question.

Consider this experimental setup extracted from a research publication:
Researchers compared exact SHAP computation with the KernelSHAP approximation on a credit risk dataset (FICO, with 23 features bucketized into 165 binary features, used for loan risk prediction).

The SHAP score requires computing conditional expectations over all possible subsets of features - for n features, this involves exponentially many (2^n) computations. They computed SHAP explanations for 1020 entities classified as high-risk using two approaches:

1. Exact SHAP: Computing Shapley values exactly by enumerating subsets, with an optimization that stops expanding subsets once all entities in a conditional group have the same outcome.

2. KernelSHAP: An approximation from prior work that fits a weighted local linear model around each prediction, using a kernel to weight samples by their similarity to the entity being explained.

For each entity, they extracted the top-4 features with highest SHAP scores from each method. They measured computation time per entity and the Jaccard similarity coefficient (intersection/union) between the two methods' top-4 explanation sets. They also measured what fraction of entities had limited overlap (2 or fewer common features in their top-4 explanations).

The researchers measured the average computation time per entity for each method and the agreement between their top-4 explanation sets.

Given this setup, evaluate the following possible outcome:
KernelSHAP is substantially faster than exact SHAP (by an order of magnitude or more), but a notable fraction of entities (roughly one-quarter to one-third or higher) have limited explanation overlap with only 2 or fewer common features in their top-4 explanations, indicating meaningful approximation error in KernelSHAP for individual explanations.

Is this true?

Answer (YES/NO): YES